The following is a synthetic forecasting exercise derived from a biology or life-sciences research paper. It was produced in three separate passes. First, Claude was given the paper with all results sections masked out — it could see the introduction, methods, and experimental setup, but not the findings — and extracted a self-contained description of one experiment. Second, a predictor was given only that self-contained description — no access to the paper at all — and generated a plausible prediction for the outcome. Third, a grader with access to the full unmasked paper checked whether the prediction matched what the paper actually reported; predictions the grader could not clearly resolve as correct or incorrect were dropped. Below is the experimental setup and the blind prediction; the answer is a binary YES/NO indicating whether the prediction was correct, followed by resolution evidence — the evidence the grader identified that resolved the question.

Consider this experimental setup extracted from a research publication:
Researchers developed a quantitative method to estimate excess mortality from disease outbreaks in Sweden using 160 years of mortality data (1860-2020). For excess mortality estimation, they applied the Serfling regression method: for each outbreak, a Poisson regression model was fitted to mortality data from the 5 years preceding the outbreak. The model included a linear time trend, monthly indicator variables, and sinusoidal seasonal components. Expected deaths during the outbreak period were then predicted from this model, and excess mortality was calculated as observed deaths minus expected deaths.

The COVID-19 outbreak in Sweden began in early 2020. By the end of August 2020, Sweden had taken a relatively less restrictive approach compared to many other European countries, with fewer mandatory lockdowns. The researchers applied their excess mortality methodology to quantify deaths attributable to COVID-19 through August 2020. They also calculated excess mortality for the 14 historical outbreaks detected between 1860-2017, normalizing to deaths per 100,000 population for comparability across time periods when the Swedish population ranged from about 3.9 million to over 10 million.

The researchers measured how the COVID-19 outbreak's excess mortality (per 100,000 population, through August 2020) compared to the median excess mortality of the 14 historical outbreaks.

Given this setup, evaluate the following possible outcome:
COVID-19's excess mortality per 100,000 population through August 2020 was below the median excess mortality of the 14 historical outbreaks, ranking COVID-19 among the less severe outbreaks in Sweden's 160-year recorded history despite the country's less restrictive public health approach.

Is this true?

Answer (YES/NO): NO